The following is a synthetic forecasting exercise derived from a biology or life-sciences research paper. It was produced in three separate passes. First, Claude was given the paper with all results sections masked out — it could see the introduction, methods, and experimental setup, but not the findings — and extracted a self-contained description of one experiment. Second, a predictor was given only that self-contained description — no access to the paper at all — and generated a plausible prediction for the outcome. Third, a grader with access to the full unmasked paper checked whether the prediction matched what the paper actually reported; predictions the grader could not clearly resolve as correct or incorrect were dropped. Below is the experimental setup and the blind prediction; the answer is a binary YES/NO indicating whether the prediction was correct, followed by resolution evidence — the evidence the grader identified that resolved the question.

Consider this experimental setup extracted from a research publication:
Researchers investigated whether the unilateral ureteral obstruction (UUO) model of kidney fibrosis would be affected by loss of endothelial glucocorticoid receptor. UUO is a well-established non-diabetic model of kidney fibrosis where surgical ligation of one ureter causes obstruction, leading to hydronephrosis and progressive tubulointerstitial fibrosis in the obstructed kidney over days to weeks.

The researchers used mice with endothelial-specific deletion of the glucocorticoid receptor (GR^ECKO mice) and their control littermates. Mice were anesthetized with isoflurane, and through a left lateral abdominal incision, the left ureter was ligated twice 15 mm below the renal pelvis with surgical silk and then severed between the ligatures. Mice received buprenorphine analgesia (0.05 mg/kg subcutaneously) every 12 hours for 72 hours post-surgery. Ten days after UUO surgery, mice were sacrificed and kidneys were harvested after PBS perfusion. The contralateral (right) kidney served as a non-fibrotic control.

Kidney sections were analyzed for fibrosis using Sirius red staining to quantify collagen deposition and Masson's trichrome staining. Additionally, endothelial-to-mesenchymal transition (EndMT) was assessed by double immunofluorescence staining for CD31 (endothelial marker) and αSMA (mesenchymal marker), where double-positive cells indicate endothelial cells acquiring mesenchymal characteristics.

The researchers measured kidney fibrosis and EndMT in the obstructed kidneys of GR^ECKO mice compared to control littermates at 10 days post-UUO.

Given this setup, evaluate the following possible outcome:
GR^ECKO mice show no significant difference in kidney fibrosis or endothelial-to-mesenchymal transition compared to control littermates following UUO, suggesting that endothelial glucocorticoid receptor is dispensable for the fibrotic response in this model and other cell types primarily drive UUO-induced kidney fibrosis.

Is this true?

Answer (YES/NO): NO